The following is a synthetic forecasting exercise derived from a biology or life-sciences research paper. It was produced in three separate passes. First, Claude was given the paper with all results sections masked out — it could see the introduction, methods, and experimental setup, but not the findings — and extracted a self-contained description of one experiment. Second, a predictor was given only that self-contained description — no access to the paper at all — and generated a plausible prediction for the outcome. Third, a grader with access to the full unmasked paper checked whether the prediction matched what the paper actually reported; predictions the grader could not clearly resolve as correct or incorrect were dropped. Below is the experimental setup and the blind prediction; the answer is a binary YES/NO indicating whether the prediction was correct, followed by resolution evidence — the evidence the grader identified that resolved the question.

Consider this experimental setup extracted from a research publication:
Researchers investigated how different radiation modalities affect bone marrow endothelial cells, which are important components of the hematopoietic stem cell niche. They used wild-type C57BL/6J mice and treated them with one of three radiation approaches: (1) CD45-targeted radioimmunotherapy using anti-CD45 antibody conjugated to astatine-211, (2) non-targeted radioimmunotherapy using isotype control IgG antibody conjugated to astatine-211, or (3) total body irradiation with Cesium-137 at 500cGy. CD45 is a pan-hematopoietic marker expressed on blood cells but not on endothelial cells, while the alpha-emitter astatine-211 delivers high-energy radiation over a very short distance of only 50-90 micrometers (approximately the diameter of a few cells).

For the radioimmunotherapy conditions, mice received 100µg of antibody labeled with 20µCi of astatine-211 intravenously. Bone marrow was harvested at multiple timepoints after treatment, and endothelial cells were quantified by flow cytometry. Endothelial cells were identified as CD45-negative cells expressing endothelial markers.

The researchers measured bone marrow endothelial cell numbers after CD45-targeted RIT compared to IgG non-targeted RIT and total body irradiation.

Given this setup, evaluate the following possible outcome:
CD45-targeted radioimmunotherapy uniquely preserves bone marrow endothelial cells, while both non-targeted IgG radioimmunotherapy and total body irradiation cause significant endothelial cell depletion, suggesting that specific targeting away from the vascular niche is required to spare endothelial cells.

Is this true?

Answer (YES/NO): NO